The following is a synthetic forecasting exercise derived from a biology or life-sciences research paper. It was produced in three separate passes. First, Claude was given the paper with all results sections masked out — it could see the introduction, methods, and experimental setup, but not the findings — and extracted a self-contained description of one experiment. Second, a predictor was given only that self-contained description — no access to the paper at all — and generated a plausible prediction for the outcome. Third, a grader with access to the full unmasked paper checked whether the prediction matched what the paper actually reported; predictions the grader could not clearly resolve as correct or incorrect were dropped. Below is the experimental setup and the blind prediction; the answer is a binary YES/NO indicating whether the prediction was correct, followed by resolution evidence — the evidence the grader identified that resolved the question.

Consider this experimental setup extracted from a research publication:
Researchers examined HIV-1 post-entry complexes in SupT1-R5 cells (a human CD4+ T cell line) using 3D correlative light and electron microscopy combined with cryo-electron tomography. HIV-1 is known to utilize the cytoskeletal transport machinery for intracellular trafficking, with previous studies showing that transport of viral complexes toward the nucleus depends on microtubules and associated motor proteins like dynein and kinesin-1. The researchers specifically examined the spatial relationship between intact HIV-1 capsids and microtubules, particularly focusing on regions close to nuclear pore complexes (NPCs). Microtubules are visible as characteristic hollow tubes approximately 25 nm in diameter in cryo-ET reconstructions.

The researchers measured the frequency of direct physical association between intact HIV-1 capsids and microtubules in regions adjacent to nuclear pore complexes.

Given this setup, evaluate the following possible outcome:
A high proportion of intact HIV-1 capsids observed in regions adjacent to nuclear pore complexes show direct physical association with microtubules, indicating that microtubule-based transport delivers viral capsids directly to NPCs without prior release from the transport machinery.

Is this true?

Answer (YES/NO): YES